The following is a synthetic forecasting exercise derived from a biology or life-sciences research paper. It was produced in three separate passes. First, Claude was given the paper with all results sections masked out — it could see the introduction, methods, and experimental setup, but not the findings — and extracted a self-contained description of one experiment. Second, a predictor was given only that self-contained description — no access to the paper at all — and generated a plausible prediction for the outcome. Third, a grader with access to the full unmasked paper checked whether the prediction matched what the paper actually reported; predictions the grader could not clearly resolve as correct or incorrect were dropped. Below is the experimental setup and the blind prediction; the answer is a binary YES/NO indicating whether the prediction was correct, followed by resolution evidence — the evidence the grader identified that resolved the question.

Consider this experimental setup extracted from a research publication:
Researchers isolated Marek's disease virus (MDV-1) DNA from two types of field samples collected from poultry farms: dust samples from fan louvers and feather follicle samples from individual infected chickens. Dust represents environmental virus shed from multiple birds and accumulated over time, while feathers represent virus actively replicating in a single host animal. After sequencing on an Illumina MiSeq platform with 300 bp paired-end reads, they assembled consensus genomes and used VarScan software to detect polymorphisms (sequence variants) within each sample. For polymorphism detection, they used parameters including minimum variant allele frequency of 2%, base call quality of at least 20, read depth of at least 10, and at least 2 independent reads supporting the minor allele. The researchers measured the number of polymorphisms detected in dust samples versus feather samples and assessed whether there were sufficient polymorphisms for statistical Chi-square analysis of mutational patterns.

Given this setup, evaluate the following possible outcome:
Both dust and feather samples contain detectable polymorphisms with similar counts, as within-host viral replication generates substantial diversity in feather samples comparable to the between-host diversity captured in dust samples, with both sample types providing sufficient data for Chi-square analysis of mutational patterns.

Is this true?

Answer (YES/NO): NO